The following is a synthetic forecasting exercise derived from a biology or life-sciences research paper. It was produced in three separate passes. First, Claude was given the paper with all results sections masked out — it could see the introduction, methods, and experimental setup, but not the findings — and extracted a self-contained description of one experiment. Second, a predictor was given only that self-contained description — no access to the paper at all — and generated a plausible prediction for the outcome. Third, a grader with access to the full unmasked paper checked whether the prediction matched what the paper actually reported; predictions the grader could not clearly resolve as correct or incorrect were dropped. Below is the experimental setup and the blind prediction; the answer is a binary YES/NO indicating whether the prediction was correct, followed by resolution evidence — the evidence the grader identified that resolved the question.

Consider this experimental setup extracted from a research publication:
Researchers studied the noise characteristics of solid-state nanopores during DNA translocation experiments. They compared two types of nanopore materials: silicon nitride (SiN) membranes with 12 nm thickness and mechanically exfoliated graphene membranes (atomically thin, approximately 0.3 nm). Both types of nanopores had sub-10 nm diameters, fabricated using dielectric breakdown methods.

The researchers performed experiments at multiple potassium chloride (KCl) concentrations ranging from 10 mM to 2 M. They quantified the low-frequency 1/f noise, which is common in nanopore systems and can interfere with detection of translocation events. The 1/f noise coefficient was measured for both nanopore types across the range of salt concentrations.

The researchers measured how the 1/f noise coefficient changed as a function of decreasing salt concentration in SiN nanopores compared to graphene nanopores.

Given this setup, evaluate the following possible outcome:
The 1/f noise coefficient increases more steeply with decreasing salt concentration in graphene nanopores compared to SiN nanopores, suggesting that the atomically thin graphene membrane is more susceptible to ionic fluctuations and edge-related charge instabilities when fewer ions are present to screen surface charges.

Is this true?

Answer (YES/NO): NO